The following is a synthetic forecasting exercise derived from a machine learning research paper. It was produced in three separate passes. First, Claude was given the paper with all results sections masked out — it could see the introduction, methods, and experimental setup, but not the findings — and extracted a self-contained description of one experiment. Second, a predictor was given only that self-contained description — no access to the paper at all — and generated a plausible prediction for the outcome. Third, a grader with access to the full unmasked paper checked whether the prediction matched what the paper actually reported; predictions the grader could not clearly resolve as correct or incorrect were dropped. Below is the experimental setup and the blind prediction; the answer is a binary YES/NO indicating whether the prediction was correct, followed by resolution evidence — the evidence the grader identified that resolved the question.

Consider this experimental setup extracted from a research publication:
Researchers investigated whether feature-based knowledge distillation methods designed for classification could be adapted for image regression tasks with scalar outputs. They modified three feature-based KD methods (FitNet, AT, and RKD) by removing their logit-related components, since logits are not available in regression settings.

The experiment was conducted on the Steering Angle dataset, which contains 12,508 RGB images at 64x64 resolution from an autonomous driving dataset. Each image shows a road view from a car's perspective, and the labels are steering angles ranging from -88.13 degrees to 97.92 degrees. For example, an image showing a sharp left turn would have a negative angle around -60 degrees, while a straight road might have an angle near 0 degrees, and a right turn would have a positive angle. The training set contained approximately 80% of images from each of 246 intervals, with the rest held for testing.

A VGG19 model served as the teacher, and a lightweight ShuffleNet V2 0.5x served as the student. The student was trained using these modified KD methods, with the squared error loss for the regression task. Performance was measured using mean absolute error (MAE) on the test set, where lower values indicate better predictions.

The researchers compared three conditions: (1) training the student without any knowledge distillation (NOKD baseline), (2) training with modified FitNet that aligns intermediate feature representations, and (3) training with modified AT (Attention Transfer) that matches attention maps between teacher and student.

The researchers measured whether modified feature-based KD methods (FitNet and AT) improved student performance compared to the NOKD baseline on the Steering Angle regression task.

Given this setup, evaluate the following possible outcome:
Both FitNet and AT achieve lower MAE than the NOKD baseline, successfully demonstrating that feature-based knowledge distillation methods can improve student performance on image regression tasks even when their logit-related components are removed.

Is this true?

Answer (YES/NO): YES